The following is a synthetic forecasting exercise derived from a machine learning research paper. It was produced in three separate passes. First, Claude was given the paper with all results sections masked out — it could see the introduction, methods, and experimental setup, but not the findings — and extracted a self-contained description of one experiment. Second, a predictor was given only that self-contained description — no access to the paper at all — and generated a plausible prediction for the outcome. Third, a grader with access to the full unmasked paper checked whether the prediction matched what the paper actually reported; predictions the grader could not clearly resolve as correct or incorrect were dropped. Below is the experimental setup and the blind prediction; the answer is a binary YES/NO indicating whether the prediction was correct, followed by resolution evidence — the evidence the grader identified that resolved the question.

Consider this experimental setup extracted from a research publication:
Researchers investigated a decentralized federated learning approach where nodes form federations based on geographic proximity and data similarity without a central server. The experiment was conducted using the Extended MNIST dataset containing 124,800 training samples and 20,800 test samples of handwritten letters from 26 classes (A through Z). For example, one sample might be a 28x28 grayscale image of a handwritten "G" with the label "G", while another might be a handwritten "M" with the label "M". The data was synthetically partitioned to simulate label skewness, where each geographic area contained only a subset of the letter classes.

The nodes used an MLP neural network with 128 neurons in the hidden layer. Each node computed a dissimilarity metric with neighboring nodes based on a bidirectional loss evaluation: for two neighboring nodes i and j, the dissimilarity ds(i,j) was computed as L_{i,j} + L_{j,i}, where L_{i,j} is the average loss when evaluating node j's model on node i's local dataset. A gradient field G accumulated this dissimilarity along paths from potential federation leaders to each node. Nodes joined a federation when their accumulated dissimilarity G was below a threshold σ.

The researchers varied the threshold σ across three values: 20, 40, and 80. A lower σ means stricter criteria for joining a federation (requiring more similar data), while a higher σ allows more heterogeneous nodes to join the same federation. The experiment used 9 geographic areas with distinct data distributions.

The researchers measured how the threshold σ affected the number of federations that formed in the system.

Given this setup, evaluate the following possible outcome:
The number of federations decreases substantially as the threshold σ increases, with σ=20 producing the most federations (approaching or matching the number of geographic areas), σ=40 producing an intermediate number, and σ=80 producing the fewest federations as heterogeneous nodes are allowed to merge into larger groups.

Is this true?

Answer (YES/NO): YES